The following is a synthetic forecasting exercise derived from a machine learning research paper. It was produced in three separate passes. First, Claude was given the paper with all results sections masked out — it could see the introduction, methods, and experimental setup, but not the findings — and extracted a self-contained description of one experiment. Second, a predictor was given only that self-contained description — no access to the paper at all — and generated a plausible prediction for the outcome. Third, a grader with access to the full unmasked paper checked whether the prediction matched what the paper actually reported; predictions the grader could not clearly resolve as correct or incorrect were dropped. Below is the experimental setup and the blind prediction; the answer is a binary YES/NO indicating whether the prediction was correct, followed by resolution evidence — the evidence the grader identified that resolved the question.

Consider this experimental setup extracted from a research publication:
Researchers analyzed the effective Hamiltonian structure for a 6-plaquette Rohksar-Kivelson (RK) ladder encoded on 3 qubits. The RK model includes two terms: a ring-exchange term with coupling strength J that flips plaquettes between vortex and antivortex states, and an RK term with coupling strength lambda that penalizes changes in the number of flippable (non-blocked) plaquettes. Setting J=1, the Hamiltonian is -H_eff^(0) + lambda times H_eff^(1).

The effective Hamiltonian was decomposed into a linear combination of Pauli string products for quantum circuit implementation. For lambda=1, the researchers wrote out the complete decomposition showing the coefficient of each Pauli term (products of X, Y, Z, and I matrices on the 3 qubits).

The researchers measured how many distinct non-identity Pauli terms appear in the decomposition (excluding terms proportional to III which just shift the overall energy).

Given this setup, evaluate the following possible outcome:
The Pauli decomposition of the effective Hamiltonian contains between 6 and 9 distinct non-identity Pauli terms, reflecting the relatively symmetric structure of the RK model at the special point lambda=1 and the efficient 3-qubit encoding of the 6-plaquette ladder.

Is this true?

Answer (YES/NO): NO